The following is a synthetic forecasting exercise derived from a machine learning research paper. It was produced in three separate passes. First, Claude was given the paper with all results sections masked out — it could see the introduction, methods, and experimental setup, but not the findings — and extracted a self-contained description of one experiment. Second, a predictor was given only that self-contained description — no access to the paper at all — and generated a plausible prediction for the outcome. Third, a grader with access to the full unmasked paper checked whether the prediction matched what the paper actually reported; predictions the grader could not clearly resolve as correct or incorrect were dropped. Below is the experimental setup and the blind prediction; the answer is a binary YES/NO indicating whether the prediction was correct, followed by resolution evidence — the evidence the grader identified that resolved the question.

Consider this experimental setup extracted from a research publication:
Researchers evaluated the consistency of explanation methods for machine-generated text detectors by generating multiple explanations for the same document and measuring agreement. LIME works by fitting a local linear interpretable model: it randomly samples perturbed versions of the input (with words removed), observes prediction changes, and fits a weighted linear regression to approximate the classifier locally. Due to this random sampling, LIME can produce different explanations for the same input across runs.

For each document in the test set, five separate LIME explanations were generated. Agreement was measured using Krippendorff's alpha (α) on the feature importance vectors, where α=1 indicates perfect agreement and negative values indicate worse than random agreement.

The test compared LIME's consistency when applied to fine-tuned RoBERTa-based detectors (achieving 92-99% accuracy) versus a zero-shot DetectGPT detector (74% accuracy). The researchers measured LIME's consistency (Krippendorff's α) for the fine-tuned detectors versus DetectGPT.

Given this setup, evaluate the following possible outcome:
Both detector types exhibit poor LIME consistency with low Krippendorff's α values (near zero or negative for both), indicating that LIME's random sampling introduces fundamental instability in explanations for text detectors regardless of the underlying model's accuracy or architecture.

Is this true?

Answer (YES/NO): NO